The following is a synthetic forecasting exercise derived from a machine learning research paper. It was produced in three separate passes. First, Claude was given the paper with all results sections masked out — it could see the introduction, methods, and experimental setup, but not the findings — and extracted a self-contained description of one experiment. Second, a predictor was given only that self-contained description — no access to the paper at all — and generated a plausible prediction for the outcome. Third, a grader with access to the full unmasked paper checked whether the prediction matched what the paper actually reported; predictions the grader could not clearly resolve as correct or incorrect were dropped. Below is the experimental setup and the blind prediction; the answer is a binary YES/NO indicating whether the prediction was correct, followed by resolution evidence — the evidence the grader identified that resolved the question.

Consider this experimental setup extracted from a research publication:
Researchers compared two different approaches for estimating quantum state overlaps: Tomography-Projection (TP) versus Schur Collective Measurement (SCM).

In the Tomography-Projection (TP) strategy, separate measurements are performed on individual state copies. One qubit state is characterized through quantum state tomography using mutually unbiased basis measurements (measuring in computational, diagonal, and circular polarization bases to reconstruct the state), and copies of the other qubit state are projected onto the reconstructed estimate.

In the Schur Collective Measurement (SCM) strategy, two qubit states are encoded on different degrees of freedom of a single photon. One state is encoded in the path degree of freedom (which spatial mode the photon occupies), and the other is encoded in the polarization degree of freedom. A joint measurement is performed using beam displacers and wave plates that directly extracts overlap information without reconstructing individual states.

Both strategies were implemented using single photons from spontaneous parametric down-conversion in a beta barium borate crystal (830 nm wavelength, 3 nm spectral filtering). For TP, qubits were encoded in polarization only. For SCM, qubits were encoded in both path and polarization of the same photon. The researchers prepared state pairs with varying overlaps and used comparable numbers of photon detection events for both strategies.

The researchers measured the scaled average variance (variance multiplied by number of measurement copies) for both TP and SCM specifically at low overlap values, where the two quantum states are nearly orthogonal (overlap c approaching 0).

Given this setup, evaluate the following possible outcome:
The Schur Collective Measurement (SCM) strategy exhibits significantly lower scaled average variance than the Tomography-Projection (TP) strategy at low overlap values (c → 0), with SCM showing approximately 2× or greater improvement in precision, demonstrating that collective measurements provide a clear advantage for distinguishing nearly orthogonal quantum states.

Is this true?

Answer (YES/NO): NO